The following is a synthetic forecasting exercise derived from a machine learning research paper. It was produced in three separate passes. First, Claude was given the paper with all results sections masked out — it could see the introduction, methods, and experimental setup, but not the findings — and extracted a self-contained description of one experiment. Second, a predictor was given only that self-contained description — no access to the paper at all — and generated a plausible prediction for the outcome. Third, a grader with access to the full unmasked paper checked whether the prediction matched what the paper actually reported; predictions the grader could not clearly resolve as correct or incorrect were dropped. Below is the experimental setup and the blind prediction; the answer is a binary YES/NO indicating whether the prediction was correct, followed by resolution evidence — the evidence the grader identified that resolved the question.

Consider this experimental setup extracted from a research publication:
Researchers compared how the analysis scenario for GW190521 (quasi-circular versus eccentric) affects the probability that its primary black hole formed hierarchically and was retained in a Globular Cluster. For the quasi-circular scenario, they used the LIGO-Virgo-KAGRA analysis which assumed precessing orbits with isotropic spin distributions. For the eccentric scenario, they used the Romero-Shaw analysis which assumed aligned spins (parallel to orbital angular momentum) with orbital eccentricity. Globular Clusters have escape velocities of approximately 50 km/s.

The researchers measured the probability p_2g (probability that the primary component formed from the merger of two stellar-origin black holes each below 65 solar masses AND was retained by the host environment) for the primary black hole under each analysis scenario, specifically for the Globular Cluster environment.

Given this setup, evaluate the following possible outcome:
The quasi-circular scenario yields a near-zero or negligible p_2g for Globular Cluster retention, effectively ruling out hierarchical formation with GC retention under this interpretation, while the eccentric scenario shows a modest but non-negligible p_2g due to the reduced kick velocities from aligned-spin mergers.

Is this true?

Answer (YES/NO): NO